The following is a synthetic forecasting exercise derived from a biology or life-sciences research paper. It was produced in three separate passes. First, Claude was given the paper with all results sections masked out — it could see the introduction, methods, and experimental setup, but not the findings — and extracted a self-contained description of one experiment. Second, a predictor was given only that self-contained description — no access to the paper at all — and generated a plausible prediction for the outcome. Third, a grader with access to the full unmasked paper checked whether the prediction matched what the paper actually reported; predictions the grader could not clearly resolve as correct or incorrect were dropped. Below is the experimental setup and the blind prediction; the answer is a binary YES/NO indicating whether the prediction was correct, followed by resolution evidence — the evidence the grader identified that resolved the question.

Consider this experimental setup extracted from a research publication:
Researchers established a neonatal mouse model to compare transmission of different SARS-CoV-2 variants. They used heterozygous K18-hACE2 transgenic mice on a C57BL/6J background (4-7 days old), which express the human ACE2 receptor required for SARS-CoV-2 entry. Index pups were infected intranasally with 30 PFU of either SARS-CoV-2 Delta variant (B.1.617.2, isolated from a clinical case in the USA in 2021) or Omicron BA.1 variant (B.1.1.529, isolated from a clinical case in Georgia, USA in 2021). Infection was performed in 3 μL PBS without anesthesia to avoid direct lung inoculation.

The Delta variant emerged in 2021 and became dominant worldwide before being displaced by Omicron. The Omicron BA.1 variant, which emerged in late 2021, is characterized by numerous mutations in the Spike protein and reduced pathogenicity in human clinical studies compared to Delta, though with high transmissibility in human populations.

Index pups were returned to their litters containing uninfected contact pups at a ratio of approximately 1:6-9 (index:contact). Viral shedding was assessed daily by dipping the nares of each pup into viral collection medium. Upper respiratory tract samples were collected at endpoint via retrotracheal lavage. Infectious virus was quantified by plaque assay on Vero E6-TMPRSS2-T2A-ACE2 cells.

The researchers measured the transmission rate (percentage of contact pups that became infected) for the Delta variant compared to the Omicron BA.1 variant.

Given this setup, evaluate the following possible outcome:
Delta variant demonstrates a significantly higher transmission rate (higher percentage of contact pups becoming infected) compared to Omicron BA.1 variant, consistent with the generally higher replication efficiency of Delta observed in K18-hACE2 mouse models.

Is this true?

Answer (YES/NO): YES